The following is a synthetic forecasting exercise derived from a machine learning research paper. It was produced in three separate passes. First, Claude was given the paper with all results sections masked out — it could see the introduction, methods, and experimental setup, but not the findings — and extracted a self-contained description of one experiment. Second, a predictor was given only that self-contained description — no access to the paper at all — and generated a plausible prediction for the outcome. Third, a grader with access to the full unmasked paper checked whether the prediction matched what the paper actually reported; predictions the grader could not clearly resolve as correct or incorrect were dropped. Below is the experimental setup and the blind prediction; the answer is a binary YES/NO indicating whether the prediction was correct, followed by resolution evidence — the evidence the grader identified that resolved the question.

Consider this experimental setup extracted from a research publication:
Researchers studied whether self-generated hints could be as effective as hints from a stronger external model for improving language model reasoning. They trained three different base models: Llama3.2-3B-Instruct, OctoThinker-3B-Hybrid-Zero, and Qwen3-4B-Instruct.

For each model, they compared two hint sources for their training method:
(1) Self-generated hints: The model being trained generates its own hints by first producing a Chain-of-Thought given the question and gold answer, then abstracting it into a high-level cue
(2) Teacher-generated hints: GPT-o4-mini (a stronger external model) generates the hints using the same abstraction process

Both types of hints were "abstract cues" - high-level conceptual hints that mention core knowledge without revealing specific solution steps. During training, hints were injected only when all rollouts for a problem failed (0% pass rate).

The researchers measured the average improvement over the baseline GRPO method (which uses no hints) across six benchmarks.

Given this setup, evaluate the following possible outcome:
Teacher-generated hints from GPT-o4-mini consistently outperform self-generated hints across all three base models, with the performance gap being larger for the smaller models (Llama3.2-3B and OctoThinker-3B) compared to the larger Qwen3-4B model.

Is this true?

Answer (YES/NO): YES